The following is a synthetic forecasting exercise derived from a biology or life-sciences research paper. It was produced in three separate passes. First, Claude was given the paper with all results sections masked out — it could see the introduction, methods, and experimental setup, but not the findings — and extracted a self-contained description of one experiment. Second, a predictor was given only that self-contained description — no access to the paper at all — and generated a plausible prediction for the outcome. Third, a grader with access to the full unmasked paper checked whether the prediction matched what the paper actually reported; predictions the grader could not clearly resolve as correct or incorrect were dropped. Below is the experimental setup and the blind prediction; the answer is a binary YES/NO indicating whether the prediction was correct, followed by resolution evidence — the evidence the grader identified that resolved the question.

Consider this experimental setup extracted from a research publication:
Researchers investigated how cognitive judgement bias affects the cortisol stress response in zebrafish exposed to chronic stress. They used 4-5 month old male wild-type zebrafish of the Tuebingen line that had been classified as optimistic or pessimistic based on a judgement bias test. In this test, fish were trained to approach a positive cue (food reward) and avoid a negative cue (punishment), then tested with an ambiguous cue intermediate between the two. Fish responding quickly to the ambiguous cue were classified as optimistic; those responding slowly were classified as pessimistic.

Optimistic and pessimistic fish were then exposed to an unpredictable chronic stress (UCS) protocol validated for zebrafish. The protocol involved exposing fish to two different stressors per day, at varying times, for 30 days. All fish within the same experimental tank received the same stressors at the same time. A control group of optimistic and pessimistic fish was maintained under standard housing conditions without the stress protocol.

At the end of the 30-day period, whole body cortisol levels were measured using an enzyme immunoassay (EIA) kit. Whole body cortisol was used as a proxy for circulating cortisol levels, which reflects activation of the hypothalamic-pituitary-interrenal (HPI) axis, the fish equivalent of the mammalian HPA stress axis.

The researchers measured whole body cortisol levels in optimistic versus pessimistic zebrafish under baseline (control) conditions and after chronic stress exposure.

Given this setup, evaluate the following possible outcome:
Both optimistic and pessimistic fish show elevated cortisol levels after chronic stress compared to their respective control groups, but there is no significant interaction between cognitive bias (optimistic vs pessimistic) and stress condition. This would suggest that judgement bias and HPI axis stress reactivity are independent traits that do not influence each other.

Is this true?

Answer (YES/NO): NO